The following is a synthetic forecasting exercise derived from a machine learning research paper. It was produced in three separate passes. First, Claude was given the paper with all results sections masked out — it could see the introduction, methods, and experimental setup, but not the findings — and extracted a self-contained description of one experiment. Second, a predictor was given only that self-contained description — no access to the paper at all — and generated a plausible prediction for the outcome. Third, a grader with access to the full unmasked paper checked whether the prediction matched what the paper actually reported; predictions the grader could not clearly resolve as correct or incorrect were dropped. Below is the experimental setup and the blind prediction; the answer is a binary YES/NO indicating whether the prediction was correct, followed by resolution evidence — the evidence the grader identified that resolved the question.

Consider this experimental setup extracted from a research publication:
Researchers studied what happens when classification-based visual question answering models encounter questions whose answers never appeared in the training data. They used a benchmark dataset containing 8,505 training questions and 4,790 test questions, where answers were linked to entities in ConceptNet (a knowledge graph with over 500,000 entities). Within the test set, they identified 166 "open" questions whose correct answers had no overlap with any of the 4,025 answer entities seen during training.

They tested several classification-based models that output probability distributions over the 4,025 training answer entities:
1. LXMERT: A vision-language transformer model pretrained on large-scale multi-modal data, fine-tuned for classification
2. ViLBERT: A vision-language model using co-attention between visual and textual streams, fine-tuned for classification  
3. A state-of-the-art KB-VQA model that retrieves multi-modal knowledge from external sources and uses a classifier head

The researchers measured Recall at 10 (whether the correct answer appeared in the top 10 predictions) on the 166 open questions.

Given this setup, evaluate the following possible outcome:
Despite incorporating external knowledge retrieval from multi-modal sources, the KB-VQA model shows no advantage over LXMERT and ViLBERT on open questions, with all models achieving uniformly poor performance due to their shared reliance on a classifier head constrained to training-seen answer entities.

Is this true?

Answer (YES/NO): NO